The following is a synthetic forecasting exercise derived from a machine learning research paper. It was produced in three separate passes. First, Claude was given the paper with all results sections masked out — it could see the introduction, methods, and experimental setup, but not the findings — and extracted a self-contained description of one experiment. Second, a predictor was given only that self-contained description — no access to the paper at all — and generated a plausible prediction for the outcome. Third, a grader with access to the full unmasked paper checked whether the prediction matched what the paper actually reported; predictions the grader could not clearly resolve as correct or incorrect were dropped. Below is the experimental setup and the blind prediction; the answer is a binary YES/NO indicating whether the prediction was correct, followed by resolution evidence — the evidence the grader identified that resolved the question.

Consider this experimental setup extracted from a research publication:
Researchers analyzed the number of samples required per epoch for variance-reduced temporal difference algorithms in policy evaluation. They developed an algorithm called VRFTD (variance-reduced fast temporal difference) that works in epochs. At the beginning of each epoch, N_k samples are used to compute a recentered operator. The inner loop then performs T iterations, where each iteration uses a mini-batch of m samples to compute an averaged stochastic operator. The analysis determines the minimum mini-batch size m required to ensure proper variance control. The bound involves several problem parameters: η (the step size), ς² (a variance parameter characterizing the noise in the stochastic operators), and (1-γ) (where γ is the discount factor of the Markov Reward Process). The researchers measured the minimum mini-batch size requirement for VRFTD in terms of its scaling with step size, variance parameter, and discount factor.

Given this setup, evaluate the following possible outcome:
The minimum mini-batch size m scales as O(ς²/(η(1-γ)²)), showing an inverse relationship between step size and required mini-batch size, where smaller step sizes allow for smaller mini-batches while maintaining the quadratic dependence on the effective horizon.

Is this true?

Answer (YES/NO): NO